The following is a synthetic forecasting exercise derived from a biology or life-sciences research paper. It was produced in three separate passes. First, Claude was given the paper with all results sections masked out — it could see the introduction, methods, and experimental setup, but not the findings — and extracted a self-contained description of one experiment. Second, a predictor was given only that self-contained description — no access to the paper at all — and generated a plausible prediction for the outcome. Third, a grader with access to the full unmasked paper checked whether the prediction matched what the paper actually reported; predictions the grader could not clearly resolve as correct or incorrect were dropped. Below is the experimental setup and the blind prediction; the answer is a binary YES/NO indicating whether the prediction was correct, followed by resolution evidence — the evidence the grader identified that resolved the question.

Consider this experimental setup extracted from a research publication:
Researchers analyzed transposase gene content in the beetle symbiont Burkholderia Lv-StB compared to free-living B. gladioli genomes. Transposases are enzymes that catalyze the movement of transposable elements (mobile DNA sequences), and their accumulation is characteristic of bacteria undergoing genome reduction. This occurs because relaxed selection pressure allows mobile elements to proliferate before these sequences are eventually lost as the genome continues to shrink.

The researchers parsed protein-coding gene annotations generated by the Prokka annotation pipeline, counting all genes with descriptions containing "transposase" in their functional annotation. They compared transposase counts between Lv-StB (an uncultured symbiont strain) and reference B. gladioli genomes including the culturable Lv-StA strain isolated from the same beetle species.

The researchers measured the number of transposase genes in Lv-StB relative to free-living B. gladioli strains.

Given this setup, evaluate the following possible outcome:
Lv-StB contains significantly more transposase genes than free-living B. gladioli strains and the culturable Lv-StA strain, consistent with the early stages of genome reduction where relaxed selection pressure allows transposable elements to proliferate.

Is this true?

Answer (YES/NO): YES